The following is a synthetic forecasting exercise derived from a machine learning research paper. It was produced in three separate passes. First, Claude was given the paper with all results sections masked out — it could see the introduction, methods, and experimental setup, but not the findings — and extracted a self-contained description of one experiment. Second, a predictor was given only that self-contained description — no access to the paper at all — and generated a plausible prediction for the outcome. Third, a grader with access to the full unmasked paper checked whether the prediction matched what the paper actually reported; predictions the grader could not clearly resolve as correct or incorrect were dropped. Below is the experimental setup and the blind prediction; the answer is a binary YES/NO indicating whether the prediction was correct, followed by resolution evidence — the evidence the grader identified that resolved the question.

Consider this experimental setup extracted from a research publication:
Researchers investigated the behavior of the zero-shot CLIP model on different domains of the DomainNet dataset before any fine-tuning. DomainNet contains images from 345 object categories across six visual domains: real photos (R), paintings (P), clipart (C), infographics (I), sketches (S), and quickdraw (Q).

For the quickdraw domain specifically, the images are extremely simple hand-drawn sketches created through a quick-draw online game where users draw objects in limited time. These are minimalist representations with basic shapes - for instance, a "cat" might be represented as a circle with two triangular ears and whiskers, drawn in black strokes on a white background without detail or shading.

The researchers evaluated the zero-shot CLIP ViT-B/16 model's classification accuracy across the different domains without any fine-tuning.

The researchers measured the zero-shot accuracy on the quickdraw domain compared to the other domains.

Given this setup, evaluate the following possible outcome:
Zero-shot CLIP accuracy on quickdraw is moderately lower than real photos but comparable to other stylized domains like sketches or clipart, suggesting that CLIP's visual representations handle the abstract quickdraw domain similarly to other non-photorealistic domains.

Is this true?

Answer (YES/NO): NO